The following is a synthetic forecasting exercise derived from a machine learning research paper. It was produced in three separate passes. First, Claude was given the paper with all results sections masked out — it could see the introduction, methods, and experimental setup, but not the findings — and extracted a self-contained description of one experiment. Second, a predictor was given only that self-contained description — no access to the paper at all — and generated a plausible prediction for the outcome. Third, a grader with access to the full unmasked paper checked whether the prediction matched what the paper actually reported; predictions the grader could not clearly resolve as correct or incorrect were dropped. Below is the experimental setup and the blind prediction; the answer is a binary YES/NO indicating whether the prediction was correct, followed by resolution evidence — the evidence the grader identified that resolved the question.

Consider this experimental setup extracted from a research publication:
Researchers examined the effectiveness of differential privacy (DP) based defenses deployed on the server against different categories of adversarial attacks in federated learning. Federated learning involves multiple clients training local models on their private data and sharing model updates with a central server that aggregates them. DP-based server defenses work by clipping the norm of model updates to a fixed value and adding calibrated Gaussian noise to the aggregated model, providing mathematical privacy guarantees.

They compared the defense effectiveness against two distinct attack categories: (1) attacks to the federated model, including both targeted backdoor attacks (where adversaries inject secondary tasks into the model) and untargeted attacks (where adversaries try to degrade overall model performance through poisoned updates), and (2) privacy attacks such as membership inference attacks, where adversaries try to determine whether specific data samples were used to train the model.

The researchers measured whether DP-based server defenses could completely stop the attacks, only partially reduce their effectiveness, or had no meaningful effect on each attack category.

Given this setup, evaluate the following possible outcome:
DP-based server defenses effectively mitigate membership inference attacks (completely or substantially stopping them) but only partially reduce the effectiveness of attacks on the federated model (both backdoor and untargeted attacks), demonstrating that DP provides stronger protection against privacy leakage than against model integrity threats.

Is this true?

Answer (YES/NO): YES